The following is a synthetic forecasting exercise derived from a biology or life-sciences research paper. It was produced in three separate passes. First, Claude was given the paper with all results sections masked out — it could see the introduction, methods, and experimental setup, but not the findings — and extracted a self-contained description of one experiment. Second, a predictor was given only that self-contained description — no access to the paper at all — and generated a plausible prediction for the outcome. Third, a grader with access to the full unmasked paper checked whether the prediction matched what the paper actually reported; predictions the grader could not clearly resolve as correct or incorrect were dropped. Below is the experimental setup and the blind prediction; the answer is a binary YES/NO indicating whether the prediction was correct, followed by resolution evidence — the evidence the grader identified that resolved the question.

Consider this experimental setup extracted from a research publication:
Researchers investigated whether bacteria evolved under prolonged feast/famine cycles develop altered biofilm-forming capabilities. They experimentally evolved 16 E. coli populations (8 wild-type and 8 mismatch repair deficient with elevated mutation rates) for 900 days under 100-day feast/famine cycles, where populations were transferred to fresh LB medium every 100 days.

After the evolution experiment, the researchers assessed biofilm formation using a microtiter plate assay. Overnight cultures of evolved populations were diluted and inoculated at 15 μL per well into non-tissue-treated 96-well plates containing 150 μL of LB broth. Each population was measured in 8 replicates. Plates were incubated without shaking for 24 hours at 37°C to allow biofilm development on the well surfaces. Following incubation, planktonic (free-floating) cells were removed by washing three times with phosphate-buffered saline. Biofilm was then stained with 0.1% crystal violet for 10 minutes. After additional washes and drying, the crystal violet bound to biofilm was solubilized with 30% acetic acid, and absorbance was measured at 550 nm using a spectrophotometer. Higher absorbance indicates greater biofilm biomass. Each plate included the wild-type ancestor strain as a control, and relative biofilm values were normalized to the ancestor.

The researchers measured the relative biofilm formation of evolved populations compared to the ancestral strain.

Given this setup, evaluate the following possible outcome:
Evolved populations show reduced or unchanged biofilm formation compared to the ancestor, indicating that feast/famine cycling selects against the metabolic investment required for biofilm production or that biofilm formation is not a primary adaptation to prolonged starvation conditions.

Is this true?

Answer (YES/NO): NO